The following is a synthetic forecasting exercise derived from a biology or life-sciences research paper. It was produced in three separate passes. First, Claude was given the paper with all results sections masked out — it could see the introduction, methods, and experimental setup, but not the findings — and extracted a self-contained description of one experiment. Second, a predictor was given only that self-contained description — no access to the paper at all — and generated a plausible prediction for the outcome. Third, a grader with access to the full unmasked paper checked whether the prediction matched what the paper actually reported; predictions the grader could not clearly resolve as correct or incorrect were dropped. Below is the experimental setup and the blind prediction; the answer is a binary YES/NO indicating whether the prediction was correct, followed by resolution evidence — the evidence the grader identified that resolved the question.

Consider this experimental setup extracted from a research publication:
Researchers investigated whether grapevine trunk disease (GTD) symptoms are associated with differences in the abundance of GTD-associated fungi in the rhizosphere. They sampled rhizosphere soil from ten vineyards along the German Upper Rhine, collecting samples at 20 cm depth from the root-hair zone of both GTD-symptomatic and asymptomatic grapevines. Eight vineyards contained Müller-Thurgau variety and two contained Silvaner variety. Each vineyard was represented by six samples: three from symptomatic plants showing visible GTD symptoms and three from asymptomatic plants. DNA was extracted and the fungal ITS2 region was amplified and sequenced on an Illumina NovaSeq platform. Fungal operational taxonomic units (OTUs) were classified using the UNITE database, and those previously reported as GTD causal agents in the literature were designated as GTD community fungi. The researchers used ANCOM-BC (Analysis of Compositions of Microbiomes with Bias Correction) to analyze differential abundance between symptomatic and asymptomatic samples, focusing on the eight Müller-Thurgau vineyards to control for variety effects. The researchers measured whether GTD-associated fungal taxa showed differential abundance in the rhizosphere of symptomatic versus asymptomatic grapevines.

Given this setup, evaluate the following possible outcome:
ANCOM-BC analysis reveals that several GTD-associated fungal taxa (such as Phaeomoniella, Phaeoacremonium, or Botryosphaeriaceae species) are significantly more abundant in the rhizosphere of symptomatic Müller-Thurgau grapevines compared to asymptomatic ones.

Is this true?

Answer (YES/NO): NO